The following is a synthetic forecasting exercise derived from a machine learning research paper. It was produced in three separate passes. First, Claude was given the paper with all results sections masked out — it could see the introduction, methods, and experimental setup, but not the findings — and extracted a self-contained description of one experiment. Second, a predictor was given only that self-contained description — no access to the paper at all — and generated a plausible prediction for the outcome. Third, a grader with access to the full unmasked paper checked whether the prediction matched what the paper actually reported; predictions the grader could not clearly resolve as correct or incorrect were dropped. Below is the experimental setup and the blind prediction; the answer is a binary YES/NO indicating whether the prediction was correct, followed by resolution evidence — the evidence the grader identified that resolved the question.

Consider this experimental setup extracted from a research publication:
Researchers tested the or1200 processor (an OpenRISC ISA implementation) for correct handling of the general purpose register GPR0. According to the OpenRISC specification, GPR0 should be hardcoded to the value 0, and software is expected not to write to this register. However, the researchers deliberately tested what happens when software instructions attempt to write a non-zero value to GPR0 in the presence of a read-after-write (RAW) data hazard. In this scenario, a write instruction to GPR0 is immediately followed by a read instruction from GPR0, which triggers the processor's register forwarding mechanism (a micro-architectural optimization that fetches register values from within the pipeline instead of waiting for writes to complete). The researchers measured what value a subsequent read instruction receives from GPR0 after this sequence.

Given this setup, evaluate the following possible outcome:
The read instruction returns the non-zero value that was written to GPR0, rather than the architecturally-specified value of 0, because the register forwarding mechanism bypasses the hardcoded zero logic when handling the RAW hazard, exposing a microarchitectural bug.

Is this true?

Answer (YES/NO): YES